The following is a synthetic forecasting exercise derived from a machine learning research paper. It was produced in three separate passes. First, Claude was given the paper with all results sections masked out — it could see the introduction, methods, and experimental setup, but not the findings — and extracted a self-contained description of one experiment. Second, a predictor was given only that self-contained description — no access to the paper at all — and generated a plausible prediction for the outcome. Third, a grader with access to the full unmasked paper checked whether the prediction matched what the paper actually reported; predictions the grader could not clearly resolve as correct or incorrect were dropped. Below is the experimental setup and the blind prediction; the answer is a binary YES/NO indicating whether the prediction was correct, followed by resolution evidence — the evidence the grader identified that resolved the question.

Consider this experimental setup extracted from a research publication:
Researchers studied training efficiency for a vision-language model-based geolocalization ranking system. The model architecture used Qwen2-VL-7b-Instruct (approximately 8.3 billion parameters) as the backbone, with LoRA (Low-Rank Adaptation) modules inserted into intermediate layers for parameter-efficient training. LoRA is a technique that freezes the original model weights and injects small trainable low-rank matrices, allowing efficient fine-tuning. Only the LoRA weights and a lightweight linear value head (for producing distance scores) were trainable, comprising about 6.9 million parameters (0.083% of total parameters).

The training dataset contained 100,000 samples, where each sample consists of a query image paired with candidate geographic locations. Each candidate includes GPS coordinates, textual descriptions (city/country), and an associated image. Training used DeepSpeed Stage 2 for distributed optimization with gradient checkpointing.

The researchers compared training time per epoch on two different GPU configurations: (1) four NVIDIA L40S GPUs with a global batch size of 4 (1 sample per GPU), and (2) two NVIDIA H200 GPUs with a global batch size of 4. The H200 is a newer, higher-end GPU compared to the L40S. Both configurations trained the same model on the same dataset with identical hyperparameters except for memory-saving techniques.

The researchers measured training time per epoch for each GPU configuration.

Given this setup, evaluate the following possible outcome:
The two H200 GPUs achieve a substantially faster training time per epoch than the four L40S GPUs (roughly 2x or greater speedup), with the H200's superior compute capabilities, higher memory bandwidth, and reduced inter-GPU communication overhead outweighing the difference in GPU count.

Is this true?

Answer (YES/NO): YES